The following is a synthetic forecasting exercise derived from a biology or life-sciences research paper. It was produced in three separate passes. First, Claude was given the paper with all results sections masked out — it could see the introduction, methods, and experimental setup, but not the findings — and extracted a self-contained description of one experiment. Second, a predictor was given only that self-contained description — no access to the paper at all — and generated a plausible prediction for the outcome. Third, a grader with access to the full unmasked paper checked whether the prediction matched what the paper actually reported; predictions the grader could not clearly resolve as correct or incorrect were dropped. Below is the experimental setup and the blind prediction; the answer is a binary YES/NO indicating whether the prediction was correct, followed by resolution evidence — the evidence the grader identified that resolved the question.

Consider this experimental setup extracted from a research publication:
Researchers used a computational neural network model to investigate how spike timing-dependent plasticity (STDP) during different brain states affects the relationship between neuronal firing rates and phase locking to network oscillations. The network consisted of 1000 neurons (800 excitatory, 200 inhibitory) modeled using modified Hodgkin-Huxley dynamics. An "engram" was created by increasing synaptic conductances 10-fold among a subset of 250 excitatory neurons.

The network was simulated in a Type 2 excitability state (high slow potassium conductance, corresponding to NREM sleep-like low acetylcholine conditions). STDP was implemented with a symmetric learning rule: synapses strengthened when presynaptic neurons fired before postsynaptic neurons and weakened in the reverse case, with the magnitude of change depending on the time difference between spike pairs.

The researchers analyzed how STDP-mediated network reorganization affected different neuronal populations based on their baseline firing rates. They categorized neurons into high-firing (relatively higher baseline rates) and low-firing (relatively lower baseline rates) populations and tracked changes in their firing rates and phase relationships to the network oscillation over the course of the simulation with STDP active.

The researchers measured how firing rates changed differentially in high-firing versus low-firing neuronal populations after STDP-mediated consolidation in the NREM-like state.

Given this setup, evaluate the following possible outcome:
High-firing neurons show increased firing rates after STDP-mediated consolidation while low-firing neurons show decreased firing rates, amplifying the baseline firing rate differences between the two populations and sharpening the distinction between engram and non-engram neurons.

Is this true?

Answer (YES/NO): NO